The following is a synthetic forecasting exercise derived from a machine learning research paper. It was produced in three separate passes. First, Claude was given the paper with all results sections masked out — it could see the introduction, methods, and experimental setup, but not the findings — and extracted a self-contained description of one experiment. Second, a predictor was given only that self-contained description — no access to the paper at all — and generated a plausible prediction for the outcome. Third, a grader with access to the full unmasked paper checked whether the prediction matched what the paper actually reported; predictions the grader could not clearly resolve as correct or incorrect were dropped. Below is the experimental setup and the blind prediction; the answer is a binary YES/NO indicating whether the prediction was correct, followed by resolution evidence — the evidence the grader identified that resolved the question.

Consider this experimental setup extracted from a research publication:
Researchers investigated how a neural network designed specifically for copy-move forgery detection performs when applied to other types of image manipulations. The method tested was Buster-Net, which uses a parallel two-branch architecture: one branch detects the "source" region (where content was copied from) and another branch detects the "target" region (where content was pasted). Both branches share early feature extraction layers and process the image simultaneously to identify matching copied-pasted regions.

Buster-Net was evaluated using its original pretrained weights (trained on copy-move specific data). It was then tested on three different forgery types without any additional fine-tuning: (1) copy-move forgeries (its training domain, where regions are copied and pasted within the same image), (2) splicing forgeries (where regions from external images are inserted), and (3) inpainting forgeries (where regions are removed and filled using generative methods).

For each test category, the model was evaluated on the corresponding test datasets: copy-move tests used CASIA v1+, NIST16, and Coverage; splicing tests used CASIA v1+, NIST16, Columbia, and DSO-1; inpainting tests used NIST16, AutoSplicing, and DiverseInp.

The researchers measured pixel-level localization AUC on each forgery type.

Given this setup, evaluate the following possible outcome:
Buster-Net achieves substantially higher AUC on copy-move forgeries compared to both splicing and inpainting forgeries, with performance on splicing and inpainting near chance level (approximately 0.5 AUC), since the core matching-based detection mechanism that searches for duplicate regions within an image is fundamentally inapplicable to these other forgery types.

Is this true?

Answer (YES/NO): NO